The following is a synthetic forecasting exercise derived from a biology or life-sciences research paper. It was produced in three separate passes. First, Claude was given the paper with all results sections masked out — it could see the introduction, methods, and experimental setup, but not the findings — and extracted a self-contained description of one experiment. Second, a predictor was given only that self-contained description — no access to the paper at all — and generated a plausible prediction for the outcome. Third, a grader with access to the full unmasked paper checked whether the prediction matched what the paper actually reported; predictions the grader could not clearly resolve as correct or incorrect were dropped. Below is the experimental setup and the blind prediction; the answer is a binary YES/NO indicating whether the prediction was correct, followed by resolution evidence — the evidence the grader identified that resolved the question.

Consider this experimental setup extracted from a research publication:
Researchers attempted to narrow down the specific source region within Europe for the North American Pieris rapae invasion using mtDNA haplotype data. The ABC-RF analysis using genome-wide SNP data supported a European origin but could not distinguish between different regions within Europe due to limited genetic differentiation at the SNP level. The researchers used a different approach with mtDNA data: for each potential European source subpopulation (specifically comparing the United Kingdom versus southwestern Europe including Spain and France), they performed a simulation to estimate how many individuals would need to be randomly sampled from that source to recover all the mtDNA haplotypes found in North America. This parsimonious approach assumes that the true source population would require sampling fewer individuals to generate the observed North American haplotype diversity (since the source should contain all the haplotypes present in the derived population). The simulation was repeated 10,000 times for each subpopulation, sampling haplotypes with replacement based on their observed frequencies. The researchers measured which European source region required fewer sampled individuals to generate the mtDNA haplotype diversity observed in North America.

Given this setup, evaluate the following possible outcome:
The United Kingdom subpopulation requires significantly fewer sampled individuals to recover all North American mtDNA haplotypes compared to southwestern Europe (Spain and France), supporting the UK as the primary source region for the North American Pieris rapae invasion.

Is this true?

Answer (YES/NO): YES